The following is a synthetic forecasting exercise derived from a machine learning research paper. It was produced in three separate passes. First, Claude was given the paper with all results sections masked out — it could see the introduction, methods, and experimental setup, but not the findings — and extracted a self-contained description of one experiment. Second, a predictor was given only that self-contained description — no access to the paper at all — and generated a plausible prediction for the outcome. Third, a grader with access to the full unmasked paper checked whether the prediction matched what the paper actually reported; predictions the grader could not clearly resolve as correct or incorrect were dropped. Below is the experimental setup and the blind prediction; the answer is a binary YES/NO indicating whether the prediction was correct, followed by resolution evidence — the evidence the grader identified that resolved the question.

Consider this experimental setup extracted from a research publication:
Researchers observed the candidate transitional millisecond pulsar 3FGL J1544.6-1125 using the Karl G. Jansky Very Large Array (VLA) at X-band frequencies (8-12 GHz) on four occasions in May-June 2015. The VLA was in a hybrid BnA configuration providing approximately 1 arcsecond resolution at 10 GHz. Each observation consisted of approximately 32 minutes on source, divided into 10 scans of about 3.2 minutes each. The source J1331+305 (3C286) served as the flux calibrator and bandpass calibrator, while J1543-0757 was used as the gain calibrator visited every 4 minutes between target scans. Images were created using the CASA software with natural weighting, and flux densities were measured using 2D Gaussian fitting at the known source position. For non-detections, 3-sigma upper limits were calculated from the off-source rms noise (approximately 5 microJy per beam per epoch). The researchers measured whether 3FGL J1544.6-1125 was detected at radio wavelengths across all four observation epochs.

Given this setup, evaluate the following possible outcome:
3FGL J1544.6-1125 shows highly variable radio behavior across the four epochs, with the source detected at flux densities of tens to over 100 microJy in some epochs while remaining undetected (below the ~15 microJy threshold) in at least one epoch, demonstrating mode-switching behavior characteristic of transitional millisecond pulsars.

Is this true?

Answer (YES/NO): NO